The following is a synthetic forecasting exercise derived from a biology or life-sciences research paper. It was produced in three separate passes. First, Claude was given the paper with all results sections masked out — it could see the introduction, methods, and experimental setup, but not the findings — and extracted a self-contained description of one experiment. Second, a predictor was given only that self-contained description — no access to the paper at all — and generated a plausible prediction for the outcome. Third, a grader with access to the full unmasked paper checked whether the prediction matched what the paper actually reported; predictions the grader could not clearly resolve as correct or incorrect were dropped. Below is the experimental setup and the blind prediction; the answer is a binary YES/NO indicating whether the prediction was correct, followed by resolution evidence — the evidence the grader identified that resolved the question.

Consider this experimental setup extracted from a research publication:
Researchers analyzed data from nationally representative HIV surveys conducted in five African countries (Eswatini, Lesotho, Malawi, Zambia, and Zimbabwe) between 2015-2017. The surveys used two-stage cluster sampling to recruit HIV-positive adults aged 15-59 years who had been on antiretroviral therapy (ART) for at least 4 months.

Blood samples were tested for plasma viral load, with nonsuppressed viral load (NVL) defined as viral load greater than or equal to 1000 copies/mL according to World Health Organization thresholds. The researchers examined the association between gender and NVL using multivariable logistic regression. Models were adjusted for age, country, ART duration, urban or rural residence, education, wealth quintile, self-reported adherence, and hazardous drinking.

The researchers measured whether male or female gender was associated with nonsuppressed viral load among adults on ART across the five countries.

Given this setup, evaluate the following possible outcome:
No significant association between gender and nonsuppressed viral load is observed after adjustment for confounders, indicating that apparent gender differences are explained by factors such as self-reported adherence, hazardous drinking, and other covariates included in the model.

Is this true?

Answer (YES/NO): NO